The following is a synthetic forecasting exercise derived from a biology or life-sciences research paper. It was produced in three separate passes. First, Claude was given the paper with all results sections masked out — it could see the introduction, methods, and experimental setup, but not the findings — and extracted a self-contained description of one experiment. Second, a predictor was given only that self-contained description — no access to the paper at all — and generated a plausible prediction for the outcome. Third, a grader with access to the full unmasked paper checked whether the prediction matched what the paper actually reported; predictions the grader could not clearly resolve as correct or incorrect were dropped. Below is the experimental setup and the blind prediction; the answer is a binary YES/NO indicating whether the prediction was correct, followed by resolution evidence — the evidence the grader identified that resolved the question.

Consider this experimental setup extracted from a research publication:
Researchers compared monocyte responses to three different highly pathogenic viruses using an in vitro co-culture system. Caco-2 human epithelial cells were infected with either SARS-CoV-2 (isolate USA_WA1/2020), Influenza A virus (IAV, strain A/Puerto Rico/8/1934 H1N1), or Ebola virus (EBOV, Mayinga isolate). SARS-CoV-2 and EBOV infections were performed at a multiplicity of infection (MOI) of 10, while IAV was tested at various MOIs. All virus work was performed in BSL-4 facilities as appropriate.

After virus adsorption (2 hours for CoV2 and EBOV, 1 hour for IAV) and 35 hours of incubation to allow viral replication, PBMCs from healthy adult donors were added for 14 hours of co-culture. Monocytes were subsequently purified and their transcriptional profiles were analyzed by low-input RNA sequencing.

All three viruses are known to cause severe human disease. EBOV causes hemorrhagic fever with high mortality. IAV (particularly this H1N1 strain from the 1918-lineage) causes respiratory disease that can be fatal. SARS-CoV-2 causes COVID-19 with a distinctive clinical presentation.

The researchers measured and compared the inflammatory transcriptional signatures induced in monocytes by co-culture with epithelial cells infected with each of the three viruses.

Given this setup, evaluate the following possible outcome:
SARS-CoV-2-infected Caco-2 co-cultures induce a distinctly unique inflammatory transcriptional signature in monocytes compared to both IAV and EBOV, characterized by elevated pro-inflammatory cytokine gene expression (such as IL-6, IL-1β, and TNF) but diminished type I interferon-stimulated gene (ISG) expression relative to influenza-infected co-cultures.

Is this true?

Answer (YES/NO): NO